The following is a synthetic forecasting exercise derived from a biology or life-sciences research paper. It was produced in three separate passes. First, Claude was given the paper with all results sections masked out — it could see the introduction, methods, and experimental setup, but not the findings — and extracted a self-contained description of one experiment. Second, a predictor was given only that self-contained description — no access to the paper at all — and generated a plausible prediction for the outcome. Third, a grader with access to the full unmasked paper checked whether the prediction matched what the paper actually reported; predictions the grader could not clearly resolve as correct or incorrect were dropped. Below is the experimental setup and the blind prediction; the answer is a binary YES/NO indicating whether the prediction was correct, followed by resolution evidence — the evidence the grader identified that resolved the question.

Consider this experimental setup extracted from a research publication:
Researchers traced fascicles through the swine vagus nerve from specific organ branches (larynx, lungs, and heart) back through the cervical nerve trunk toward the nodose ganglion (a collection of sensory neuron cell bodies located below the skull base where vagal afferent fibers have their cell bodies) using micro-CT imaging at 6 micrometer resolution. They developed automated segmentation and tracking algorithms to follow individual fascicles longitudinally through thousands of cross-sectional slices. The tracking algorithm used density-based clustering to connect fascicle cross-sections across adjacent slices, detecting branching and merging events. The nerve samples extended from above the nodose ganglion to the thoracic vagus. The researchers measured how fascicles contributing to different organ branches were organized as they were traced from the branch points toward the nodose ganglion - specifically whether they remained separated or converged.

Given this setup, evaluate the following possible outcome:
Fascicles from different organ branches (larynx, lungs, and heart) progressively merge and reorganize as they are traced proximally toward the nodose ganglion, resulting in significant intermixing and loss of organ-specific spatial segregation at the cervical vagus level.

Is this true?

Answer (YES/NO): YES